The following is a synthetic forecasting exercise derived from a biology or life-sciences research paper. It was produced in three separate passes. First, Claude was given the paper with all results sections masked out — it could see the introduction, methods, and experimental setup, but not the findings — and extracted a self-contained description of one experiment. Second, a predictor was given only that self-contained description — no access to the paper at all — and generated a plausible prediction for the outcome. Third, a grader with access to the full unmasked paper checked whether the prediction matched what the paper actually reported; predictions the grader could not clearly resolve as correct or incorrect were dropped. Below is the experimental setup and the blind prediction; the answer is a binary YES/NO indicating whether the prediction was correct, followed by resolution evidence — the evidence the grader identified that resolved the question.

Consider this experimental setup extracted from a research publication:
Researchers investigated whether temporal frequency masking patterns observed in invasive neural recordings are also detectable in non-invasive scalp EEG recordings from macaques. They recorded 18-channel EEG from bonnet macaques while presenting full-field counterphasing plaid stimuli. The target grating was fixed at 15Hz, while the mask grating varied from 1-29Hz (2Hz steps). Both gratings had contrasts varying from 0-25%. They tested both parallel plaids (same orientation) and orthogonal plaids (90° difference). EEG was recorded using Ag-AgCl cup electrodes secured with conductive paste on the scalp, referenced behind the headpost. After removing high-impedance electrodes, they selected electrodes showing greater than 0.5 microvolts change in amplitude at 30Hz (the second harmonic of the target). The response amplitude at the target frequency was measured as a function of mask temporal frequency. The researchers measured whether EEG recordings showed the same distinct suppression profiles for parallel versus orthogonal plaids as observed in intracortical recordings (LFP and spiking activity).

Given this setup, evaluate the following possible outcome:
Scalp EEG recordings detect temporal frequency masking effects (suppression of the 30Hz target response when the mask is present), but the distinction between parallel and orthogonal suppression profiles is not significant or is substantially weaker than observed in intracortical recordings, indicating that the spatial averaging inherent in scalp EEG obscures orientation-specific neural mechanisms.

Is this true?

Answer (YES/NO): NO